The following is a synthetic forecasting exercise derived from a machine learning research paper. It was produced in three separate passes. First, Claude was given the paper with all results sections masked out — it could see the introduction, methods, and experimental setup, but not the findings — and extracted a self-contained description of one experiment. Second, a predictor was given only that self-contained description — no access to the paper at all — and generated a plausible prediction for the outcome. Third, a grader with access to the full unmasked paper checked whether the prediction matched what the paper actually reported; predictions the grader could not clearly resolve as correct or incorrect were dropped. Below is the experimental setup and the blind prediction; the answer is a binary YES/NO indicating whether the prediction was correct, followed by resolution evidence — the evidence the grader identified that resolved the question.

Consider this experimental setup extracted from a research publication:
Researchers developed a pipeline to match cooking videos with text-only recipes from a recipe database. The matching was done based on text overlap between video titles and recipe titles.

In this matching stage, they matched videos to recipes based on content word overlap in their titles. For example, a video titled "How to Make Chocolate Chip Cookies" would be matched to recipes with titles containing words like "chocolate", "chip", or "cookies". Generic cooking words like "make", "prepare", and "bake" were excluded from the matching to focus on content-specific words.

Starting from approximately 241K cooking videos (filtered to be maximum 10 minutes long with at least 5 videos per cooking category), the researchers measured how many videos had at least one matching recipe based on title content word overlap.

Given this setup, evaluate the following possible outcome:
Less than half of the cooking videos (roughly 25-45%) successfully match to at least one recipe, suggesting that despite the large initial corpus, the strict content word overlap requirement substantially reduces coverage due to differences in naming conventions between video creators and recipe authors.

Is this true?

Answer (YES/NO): NO